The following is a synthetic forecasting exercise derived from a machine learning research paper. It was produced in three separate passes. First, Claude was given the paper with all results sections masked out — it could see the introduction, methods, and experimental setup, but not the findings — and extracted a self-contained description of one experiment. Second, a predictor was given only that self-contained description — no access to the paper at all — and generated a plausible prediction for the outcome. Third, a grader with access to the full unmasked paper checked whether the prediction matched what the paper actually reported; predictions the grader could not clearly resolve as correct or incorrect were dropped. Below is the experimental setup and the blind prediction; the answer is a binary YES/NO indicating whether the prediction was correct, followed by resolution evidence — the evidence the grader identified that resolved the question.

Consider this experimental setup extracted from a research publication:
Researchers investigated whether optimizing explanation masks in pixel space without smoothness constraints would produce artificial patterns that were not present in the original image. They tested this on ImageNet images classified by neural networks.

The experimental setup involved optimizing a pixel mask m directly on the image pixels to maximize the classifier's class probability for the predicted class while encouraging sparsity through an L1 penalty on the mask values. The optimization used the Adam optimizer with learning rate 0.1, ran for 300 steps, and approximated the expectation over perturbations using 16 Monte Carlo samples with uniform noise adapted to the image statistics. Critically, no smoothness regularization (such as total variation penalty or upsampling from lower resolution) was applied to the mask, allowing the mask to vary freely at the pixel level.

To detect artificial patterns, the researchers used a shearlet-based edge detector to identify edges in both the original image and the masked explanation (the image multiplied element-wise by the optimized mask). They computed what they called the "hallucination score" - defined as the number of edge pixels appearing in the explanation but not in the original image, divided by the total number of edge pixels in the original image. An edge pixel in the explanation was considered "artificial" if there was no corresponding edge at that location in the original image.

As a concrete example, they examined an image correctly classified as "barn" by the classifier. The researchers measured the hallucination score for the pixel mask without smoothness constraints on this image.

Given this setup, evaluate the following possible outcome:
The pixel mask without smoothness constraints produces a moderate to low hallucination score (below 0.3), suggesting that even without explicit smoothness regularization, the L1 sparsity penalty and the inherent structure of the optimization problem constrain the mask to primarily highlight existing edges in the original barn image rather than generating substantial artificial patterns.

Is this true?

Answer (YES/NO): NO